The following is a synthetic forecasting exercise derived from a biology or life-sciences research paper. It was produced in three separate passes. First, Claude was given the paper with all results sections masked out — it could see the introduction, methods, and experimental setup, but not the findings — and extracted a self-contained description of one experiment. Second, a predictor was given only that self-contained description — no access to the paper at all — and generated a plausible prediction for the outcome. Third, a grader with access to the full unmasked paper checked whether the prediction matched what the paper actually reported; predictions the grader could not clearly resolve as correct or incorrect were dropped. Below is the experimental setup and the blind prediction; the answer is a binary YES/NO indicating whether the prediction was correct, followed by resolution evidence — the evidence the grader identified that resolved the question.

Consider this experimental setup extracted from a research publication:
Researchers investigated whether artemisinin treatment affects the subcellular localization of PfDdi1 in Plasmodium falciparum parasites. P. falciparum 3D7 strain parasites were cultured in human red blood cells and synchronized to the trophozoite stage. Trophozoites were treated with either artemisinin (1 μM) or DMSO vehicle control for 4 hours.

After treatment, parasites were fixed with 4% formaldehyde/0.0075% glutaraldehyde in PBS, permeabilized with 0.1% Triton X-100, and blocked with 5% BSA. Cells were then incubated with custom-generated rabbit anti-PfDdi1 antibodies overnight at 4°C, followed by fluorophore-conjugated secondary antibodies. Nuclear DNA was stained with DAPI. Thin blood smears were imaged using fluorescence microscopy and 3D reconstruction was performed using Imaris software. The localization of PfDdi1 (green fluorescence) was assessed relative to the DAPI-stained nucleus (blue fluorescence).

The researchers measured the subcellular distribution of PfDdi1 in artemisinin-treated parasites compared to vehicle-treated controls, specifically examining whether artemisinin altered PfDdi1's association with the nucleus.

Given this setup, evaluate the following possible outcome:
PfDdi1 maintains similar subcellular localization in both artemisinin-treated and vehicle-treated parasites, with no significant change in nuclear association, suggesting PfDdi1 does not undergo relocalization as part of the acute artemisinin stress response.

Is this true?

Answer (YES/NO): NO